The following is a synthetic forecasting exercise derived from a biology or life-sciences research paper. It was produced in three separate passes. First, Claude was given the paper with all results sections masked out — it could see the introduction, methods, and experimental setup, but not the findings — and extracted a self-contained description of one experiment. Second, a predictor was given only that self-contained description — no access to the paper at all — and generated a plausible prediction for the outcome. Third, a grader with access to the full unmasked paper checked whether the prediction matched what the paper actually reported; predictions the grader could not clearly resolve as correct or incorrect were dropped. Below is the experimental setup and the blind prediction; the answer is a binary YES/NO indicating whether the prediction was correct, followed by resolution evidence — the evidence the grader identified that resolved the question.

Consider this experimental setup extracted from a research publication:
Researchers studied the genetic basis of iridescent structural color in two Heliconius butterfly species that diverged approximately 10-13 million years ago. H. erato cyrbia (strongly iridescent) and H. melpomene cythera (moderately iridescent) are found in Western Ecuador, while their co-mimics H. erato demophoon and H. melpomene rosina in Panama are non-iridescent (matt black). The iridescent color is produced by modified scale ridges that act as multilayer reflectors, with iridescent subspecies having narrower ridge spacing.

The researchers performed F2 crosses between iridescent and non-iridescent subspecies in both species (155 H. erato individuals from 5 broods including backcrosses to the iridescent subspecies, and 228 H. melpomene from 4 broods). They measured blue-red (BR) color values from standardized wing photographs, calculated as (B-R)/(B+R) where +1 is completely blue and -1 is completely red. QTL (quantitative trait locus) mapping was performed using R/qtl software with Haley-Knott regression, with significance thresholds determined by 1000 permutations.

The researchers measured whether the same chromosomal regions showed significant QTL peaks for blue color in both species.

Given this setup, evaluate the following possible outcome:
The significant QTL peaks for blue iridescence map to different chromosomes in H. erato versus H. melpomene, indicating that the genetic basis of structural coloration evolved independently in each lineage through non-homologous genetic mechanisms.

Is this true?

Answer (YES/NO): YES